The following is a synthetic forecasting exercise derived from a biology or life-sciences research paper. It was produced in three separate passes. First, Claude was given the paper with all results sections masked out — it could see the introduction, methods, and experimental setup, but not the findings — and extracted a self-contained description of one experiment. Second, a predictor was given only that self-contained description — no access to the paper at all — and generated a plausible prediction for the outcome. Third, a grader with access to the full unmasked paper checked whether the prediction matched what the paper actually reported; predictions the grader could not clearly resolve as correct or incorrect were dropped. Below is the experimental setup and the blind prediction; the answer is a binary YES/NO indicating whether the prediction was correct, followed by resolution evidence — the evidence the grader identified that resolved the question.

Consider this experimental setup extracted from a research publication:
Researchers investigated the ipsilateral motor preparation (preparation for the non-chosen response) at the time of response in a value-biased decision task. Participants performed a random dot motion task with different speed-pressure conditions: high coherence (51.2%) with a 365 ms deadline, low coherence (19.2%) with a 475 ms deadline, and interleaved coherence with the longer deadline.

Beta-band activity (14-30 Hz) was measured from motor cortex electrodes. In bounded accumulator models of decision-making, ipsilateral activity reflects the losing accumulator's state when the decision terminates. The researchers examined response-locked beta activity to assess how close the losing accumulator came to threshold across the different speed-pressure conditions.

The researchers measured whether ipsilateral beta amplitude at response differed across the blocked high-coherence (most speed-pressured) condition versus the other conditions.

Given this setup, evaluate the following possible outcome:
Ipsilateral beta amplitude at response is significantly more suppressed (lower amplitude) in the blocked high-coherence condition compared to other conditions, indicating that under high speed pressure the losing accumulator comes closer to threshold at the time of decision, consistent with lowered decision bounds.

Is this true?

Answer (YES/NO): YES